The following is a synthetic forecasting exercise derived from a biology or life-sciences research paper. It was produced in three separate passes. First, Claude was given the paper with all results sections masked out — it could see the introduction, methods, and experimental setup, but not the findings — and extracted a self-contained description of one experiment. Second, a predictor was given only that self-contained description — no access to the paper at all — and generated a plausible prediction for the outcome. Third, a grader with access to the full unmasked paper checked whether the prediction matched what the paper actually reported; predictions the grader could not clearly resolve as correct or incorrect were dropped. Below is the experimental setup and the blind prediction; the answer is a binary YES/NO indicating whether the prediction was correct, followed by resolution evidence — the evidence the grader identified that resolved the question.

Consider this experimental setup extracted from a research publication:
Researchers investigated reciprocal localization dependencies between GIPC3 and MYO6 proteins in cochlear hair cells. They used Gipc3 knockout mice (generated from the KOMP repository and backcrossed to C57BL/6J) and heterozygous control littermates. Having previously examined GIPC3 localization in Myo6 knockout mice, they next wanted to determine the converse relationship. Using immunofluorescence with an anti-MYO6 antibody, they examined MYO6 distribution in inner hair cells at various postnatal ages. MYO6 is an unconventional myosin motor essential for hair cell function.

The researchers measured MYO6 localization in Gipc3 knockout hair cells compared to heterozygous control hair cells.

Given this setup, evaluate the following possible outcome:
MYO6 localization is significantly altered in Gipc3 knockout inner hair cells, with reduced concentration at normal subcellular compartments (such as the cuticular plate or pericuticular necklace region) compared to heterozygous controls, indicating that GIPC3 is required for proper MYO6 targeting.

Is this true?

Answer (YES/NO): NO